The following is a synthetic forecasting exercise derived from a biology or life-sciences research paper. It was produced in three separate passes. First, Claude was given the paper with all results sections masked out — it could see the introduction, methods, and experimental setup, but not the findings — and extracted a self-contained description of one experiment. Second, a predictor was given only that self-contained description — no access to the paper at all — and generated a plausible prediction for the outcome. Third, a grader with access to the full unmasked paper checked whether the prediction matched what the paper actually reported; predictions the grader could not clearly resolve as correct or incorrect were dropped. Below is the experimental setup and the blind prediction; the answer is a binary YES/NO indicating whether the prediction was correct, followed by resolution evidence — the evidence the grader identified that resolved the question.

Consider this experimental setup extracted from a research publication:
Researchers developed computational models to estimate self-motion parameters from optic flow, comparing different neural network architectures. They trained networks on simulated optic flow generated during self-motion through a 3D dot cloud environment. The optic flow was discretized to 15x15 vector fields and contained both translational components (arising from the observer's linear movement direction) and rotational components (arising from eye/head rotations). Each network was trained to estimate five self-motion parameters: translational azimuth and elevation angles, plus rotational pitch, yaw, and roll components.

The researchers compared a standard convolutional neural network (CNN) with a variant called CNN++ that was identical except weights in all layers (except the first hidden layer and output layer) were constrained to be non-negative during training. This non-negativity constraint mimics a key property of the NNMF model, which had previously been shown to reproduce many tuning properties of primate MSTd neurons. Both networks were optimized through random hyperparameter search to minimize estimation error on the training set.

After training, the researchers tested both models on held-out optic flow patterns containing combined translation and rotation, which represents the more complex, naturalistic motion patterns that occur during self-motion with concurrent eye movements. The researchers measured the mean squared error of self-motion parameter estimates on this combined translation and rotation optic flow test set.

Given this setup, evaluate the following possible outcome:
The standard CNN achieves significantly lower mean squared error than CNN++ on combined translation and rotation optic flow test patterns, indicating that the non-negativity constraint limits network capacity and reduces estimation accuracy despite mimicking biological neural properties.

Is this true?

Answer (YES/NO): YES